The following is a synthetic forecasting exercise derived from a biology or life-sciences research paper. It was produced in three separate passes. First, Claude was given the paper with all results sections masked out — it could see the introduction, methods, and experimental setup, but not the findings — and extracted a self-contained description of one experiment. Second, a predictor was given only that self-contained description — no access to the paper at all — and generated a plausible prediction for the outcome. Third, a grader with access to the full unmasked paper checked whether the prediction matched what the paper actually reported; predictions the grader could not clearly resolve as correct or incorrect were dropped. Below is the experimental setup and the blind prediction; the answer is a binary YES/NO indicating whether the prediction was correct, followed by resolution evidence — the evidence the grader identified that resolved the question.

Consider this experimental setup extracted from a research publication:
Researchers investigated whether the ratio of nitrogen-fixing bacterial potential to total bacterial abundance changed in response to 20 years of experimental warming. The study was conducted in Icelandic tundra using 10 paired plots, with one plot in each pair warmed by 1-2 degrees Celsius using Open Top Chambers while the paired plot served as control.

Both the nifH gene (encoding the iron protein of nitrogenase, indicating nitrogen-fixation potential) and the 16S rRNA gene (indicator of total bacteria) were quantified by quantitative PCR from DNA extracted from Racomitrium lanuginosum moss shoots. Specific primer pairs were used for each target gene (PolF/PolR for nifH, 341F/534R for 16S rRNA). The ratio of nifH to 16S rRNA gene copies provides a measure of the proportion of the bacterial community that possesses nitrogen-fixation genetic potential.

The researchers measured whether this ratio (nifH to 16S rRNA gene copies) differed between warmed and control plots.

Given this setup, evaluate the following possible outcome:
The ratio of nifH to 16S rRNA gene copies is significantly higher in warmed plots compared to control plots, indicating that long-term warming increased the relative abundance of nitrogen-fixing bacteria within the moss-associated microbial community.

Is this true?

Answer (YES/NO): NO